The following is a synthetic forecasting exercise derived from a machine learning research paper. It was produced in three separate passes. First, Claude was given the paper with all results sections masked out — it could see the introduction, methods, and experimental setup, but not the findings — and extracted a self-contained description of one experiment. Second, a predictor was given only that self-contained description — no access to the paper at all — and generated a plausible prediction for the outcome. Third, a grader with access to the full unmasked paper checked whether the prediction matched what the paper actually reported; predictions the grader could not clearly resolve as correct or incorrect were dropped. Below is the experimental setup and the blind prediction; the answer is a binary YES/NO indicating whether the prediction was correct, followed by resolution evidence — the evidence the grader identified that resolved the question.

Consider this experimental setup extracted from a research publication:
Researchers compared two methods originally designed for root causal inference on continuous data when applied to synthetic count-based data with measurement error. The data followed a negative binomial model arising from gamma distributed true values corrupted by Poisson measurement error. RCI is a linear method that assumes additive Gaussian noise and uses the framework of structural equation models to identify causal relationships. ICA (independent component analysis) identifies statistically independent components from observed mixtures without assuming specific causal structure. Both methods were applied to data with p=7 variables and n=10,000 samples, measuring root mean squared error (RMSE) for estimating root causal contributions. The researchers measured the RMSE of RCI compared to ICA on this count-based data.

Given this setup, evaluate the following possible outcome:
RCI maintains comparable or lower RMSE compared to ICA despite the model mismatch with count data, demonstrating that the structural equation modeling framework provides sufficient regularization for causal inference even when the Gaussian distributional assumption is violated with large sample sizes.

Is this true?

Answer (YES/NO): YES